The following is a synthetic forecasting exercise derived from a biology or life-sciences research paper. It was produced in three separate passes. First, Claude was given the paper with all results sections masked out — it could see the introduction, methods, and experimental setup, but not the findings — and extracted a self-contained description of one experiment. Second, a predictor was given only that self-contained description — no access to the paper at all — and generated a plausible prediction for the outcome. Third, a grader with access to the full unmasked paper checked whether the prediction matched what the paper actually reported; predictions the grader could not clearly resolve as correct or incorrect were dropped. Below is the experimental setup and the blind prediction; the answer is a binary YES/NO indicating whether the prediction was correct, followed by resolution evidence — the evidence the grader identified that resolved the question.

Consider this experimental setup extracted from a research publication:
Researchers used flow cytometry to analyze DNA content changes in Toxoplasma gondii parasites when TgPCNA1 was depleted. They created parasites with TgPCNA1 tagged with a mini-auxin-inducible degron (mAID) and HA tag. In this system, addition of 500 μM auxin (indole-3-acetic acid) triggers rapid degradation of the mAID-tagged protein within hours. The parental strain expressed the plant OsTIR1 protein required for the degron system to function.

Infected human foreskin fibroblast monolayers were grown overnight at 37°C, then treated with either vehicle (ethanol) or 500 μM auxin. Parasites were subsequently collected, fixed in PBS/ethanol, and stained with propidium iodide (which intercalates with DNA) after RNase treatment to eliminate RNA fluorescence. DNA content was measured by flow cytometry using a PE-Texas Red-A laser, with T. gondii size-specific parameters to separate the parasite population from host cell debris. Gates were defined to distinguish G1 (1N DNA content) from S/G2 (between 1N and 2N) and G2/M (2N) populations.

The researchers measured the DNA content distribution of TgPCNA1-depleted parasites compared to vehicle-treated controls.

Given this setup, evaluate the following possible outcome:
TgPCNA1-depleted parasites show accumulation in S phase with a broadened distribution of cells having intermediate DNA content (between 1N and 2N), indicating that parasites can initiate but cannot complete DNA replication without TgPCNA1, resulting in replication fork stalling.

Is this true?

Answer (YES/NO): YES